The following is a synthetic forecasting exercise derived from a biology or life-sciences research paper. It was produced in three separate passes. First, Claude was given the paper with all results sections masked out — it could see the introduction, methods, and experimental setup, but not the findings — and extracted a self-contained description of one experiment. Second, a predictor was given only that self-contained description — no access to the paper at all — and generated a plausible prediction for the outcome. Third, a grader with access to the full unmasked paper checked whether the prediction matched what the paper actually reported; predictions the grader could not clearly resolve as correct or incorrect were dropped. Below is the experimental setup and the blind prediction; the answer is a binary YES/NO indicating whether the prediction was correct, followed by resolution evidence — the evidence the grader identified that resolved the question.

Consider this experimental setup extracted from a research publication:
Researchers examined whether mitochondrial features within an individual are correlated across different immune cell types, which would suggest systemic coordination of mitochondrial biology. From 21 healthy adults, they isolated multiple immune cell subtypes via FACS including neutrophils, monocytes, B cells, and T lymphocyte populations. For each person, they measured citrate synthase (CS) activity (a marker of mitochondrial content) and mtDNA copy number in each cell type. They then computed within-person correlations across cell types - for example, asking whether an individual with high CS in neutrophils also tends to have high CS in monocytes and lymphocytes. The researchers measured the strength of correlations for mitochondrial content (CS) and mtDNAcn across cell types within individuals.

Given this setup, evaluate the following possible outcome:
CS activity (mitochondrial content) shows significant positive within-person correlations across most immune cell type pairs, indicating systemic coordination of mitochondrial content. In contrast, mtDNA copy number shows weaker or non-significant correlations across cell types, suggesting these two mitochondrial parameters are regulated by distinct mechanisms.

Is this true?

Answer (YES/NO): NO